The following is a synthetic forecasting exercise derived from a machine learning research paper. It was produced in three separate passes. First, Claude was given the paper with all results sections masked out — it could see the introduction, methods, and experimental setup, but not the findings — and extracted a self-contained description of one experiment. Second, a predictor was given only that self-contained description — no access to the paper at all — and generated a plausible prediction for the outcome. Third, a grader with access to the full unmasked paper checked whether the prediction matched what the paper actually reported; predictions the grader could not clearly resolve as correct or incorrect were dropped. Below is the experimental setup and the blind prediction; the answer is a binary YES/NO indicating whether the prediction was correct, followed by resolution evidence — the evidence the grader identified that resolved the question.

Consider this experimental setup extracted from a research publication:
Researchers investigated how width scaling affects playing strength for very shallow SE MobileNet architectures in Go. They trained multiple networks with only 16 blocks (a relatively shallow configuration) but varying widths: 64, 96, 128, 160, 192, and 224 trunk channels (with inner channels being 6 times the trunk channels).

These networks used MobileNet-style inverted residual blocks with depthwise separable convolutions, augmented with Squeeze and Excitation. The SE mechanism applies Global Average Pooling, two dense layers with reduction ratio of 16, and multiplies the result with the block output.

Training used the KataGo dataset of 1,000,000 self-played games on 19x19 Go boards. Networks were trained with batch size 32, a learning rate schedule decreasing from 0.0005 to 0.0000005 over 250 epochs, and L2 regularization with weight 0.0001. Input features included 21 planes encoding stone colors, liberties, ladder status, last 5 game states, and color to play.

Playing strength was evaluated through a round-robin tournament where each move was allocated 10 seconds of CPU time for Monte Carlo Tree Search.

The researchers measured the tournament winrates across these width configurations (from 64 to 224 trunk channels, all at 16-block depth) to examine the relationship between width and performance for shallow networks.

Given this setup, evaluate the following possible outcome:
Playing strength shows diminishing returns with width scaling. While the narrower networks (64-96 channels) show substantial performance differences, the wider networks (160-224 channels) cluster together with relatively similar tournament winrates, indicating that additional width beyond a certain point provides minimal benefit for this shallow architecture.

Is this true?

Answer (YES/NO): NO